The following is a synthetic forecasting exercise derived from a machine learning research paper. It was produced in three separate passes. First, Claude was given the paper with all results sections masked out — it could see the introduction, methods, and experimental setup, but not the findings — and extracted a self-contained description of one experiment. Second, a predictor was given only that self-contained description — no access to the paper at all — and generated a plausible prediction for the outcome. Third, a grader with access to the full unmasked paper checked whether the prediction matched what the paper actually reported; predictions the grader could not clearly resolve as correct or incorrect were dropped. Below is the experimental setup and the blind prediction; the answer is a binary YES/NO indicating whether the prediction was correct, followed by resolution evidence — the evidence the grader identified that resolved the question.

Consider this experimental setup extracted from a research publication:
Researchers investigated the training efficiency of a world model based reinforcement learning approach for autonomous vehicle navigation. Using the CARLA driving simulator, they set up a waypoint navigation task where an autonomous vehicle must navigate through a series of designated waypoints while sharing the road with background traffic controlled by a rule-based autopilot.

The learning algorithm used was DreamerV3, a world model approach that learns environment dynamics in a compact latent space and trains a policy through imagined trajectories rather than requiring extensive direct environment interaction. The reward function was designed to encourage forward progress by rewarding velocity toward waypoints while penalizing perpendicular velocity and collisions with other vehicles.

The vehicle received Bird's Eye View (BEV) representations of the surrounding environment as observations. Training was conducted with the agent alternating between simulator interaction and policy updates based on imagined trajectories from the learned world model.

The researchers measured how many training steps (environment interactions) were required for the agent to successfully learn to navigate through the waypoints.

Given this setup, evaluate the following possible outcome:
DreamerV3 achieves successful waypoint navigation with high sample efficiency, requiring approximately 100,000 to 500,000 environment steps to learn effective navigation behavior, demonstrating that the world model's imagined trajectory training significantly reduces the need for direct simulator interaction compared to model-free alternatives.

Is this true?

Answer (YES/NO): NO